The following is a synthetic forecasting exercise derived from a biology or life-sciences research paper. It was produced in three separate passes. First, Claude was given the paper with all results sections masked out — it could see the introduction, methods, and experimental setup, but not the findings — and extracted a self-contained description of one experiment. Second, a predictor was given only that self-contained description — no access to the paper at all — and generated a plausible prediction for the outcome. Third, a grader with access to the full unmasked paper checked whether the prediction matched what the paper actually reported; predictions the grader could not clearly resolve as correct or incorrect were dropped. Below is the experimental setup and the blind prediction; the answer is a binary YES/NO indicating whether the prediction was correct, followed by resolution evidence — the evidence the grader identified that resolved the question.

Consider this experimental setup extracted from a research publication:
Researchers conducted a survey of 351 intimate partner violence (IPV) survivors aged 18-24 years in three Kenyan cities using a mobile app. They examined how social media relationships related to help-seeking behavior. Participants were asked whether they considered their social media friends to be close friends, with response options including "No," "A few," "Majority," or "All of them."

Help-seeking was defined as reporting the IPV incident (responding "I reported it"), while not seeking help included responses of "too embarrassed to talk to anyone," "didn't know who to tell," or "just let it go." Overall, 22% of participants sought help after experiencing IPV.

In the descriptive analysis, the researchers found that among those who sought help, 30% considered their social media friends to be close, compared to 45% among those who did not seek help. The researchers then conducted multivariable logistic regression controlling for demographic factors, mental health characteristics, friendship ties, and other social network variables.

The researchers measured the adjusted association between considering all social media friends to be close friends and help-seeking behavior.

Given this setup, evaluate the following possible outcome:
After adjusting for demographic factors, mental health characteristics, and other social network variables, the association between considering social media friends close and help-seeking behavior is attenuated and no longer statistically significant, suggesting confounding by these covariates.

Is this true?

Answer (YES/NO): NO